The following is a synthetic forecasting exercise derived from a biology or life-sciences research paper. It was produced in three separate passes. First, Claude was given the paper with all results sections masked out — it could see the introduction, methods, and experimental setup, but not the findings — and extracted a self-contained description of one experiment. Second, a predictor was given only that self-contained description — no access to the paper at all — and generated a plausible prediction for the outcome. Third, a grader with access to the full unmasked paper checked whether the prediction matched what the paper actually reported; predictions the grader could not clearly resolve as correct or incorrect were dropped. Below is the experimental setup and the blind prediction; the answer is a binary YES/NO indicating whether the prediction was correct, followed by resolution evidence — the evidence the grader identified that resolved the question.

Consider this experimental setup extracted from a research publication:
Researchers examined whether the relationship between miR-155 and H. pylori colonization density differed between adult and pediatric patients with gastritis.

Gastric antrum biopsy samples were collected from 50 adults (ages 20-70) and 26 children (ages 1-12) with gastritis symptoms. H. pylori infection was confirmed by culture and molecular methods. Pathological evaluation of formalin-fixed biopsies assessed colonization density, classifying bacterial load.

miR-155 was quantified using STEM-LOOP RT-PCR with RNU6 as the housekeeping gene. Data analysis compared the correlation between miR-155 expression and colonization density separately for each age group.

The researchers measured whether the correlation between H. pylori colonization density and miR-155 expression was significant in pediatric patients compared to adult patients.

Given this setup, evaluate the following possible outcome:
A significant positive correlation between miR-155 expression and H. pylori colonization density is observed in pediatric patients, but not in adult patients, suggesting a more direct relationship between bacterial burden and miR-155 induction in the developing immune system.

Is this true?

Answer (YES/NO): NO